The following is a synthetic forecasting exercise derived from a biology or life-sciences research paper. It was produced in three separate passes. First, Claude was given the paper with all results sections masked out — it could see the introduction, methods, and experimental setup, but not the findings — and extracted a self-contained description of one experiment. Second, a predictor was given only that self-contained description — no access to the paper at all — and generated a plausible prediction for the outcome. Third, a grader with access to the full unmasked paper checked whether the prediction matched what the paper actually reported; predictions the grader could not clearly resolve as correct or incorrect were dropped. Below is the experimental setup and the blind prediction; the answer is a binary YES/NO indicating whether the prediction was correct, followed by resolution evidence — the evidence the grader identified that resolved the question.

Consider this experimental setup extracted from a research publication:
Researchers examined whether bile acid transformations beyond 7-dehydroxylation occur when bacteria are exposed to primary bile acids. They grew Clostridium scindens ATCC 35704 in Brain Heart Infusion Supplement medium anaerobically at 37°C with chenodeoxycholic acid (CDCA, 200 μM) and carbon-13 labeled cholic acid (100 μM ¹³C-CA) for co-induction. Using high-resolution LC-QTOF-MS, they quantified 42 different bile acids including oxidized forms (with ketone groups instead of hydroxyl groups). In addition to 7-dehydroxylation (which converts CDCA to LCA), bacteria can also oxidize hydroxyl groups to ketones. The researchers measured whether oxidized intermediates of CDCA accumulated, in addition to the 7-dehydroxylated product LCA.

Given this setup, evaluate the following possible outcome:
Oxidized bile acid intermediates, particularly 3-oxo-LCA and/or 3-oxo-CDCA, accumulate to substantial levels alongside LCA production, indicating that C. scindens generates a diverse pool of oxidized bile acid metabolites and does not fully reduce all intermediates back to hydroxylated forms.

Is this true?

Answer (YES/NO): NO